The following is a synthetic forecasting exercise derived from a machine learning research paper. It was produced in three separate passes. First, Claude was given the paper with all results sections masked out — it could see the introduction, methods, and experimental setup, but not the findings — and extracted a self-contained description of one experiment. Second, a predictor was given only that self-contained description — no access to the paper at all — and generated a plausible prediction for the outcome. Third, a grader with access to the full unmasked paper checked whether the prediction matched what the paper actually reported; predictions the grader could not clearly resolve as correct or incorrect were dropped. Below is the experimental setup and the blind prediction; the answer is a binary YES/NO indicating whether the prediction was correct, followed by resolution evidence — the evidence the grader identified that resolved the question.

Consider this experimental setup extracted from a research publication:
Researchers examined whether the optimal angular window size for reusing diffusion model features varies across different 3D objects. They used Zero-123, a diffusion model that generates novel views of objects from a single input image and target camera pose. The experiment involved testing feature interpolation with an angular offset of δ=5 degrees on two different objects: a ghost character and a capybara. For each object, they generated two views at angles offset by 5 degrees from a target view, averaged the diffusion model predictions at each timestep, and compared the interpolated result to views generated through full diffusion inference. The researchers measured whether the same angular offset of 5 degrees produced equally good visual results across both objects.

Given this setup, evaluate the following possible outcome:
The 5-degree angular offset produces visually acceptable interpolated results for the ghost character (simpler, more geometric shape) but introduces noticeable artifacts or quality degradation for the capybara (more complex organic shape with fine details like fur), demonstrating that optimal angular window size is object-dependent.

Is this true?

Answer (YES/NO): YES